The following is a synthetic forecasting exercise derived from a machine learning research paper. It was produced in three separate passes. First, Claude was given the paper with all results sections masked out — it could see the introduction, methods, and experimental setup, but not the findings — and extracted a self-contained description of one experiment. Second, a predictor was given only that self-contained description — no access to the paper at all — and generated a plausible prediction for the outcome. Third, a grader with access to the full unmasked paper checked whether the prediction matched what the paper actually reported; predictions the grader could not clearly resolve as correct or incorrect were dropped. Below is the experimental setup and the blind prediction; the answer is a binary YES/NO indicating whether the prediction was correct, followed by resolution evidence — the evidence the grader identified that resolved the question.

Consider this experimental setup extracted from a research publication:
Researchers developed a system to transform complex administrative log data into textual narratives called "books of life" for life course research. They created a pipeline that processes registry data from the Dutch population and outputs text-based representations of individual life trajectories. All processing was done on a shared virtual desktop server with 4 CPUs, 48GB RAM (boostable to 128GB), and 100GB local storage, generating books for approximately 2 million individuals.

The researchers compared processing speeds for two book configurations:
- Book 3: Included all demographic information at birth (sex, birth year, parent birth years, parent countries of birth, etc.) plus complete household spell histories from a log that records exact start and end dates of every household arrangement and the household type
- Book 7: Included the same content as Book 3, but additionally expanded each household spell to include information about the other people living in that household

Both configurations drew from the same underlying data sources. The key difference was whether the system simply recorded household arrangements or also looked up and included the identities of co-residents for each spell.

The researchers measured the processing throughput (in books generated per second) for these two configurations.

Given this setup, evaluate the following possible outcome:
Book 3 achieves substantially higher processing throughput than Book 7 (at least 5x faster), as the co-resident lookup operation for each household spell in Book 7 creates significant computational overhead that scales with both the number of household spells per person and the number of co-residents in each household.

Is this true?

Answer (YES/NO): NO